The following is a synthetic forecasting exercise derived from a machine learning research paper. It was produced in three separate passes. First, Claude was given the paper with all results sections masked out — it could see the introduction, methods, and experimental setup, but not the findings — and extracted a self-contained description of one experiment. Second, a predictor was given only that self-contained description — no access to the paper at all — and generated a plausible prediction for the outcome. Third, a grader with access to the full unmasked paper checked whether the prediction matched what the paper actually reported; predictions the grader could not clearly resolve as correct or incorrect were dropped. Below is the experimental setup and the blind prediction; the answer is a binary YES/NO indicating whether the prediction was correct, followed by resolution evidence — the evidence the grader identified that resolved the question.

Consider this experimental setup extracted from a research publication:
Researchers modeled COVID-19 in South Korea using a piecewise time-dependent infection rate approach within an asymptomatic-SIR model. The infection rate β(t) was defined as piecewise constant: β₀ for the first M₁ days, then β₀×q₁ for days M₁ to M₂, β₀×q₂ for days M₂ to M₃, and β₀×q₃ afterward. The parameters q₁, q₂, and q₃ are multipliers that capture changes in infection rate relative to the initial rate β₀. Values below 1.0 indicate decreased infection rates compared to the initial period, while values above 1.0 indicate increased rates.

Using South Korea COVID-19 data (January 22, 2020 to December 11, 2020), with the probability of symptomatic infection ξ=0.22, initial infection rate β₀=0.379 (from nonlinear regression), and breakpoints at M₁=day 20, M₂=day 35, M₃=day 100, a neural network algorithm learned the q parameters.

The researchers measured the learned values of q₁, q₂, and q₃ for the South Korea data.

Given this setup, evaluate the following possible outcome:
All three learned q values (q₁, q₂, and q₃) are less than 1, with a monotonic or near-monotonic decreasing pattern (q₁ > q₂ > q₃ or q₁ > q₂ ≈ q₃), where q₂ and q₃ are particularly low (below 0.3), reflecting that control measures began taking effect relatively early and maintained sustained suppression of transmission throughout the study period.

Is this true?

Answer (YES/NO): NO